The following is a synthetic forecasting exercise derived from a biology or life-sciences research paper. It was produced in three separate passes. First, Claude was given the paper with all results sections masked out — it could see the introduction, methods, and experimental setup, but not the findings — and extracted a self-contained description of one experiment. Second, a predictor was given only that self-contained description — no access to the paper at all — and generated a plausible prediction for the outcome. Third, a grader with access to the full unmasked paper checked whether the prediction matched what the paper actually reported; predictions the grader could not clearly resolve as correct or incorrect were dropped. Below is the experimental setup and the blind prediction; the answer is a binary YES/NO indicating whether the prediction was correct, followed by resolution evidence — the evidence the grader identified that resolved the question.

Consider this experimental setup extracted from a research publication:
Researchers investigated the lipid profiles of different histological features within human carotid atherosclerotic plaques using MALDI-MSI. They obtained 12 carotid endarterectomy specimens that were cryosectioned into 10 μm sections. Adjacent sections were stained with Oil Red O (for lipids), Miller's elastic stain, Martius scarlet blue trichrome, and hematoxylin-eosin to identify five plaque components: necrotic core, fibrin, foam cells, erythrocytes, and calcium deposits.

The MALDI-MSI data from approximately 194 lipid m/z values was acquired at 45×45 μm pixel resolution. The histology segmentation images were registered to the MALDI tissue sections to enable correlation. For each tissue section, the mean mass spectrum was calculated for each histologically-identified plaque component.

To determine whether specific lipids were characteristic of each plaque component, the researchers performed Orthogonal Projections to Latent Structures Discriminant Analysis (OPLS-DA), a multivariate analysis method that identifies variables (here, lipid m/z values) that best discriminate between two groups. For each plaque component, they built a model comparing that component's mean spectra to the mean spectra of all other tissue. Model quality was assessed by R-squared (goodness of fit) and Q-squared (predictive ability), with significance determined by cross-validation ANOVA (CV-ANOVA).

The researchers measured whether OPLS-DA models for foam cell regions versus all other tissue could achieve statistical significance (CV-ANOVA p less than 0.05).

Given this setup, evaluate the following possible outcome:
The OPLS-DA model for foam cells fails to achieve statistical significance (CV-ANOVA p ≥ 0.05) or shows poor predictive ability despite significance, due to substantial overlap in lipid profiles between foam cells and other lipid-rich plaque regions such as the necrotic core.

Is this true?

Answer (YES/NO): NO